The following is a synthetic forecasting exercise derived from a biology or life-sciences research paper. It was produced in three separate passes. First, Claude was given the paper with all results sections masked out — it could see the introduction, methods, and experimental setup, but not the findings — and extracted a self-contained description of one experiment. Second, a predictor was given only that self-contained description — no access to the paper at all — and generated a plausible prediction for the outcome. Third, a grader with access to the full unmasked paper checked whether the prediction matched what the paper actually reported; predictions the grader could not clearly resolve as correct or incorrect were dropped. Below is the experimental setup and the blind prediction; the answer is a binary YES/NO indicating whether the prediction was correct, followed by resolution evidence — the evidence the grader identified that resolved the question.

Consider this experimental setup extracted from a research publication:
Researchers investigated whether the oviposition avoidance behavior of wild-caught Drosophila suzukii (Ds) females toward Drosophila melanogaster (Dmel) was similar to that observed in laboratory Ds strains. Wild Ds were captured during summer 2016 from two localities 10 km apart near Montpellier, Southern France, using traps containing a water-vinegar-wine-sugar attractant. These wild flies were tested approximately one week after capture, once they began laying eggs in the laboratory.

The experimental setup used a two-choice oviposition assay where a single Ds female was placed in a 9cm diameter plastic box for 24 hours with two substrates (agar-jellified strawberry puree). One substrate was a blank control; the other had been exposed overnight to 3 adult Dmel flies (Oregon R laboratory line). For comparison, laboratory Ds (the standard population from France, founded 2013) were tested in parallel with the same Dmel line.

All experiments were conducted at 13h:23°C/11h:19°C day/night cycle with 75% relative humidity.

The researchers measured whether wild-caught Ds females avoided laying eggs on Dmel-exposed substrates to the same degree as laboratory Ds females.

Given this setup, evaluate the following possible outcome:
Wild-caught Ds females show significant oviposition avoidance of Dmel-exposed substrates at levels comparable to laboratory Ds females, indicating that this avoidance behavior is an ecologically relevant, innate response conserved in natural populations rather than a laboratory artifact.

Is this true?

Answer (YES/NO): NO